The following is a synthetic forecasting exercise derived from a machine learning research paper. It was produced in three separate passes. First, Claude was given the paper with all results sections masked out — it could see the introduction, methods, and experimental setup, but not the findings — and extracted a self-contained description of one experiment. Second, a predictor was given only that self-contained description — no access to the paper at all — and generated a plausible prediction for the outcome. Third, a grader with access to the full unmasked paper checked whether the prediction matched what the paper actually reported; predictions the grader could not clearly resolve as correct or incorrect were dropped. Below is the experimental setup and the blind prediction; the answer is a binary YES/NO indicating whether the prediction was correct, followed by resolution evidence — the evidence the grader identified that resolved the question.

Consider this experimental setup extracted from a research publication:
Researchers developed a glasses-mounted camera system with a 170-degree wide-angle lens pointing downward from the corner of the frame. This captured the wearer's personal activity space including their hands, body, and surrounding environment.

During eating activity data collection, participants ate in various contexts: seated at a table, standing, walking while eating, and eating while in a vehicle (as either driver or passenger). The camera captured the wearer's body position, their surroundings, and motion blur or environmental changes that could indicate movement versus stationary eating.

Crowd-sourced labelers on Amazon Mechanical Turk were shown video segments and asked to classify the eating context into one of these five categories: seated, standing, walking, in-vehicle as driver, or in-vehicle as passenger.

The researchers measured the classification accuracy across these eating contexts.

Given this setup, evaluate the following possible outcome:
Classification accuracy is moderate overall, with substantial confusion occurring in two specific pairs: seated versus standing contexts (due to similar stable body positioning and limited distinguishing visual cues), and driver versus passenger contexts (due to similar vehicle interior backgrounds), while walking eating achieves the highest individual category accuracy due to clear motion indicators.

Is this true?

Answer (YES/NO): NO